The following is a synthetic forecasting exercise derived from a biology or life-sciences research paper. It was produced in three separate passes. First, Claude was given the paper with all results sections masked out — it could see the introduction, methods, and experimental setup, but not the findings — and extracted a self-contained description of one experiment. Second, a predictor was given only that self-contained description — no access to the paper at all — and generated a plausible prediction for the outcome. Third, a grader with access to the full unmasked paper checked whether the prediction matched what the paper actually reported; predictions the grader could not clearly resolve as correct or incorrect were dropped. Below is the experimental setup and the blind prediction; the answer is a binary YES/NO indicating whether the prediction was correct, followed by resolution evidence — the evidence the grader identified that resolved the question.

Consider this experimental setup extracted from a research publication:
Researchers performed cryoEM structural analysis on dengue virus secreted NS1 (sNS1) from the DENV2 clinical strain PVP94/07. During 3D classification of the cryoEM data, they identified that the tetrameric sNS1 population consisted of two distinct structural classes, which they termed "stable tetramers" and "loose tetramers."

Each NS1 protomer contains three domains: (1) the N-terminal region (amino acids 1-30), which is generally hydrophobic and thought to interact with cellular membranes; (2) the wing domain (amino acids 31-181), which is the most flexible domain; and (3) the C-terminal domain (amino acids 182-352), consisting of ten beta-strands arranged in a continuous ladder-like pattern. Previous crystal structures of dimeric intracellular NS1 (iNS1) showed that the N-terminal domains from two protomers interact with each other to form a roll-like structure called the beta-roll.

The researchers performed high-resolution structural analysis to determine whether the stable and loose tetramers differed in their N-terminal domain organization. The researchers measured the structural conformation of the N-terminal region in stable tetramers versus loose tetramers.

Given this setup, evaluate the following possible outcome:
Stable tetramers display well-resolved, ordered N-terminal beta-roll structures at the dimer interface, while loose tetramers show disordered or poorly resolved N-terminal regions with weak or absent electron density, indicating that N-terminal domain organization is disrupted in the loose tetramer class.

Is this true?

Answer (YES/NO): NO